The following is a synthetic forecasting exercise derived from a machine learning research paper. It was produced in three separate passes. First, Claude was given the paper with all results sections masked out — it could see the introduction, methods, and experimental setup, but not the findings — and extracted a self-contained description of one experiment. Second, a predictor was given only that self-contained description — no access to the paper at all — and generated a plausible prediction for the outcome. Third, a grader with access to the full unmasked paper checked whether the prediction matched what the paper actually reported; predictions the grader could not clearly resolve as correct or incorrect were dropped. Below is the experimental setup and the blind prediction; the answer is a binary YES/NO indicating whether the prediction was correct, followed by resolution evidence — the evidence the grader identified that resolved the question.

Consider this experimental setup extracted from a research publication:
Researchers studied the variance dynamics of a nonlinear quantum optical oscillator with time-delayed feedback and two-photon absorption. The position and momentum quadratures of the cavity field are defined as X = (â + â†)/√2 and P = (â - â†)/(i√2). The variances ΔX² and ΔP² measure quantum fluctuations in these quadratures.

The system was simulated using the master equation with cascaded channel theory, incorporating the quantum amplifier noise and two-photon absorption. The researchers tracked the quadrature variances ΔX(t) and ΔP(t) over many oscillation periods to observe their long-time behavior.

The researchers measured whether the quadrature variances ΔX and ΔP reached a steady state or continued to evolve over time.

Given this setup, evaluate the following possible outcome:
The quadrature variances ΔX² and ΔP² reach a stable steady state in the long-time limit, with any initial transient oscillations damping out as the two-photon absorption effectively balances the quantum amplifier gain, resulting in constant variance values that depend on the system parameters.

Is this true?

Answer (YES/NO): YES